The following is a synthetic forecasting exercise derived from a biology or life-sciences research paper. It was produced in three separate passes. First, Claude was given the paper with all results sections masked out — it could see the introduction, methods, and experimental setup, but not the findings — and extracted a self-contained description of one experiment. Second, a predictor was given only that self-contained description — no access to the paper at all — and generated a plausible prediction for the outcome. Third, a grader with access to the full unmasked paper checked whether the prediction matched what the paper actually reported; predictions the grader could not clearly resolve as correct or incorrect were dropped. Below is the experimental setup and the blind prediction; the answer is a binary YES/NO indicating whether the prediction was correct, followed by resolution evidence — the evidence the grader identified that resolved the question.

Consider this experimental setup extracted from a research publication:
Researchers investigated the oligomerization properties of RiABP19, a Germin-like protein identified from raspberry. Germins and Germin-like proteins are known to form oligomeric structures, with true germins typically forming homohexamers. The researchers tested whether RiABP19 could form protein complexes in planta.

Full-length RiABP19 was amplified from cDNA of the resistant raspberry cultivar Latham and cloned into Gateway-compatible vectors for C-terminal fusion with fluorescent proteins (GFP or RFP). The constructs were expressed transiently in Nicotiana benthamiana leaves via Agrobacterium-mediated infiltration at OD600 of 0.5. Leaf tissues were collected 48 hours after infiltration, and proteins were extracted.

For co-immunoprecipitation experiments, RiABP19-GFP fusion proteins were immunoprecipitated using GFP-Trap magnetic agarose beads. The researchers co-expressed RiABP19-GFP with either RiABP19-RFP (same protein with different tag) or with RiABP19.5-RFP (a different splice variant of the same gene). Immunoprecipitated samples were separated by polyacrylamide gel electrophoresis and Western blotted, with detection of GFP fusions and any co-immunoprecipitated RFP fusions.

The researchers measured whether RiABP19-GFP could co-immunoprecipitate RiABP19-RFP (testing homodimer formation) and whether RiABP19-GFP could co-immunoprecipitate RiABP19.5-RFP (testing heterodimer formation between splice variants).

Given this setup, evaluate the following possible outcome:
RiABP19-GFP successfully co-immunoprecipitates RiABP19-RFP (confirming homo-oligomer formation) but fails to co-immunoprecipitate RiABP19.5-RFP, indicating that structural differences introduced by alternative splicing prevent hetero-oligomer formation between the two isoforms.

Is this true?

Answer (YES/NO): NO